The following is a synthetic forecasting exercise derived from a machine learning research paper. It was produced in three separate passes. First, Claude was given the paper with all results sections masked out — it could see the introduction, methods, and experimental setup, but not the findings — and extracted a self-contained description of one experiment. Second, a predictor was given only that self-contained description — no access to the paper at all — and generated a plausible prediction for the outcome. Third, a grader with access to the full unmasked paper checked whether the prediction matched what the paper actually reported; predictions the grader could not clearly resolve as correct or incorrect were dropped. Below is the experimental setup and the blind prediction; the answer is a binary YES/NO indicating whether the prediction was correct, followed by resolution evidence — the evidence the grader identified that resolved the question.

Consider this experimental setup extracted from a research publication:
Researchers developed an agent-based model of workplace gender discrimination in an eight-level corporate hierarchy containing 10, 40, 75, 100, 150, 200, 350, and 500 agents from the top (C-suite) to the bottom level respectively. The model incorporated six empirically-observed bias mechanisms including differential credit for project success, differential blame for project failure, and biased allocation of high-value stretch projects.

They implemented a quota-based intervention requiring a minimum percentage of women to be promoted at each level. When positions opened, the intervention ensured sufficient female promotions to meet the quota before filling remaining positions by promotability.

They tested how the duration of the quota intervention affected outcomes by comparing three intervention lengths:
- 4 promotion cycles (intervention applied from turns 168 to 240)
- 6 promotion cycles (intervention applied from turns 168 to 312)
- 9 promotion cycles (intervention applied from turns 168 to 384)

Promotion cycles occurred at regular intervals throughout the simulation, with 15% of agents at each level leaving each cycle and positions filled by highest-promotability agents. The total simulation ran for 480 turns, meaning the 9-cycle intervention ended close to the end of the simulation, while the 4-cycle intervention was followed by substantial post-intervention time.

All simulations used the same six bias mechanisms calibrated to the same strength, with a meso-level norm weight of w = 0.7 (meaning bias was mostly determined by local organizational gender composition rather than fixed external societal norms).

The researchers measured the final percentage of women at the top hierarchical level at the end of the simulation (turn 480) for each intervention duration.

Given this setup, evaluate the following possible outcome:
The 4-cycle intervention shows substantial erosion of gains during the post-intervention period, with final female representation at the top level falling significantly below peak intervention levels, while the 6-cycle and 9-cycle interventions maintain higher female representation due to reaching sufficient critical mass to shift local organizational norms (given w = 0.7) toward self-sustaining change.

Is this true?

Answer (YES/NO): NO